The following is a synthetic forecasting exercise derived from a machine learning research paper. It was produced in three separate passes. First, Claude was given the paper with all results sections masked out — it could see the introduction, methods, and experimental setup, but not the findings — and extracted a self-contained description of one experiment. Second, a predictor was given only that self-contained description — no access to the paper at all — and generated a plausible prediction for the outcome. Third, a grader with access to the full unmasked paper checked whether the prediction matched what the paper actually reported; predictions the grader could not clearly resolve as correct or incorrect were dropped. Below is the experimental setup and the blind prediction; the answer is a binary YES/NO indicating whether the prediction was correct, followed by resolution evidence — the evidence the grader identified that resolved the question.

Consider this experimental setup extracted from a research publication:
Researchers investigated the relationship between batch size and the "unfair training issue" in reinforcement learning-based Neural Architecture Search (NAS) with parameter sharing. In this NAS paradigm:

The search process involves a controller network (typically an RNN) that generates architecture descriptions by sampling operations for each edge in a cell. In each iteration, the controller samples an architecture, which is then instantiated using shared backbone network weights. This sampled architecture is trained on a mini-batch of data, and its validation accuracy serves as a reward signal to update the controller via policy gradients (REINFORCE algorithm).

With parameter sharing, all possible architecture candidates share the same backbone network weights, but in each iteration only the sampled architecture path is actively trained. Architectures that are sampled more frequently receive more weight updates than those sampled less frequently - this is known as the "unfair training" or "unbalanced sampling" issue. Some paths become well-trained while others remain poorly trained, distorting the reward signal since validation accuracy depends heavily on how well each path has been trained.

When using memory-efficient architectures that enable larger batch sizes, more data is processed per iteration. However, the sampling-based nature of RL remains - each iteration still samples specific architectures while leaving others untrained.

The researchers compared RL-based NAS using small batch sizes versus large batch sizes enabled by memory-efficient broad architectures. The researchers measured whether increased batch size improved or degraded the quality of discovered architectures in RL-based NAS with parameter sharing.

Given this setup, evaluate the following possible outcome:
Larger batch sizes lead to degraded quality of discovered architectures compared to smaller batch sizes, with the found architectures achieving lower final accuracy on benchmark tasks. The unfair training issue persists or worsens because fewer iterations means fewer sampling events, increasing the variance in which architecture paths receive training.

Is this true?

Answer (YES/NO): YES